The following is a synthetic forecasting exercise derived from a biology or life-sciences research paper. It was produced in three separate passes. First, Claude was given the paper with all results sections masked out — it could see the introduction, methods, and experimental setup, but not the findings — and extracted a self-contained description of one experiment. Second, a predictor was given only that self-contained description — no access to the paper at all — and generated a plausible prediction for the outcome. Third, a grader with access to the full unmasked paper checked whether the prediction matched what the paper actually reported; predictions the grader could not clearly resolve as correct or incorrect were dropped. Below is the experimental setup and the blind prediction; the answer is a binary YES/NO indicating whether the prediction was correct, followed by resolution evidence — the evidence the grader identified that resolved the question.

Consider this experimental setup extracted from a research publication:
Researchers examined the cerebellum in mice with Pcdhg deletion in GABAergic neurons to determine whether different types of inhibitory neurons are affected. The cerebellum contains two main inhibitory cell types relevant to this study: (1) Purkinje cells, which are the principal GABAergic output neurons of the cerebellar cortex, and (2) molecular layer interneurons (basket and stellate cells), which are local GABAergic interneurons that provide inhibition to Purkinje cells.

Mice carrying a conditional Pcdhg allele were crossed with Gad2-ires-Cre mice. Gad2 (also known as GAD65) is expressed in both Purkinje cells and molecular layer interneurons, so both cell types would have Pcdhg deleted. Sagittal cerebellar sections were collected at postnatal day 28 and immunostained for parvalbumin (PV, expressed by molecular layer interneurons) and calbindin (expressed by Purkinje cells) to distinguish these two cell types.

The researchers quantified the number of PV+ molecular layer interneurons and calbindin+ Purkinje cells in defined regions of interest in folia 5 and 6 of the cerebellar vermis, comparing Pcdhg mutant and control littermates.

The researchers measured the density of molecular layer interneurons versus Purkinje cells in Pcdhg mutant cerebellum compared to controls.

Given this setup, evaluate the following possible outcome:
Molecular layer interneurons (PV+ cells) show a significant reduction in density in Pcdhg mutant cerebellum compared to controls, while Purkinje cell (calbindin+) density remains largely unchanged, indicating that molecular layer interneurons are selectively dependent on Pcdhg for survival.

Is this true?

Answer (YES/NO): YES